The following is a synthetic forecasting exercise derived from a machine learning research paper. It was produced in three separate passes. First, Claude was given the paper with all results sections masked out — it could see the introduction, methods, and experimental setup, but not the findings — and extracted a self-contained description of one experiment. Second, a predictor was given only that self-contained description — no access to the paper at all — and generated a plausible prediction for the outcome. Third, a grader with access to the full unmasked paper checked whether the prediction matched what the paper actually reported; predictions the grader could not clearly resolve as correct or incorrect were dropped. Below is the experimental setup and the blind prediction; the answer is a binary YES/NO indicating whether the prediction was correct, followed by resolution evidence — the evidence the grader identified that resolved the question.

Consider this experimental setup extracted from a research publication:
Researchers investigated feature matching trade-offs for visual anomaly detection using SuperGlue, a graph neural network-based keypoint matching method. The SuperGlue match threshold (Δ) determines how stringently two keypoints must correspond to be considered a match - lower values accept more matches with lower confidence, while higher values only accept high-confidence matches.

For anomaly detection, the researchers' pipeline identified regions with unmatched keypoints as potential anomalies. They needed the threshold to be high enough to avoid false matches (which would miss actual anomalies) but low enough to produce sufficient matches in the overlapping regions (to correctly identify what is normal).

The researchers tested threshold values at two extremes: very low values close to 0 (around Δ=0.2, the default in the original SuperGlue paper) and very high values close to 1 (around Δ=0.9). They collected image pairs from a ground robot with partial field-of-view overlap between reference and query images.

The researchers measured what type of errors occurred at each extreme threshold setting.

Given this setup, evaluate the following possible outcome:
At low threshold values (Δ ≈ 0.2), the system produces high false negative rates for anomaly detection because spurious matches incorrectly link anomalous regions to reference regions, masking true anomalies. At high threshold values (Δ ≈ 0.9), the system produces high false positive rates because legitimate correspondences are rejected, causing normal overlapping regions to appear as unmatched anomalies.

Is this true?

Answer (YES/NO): NO